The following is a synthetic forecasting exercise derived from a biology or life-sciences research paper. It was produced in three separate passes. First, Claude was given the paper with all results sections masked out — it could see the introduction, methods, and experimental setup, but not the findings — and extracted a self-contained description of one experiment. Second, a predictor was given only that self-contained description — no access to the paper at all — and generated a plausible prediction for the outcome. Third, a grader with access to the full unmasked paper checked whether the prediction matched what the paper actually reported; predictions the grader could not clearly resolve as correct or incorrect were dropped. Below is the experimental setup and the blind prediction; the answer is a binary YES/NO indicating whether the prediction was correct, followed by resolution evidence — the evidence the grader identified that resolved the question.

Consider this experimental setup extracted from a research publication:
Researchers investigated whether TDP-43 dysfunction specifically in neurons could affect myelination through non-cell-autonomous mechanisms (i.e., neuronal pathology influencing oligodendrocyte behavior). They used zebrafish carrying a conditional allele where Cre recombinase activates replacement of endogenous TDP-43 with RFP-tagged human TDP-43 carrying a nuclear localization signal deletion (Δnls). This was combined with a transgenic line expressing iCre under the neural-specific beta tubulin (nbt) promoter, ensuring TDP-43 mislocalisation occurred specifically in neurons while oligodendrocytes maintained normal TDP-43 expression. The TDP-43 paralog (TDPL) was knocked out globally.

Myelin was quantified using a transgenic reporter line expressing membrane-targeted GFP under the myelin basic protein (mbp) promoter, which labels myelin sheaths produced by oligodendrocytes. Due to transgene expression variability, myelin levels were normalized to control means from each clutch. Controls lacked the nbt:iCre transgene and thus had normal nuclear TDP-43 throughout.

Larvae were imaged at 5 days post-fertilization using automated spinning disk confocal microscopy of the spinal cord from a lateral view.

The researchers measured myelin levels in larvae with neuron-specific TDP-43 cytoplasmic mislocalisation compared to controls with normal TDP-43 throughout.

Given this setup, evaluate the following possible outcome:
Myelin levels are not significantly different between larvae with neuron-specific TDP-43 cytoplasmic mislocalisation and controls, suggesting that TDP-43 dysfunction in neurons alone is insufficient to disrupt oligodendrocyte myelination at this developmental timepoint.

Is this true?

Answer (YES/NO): NO